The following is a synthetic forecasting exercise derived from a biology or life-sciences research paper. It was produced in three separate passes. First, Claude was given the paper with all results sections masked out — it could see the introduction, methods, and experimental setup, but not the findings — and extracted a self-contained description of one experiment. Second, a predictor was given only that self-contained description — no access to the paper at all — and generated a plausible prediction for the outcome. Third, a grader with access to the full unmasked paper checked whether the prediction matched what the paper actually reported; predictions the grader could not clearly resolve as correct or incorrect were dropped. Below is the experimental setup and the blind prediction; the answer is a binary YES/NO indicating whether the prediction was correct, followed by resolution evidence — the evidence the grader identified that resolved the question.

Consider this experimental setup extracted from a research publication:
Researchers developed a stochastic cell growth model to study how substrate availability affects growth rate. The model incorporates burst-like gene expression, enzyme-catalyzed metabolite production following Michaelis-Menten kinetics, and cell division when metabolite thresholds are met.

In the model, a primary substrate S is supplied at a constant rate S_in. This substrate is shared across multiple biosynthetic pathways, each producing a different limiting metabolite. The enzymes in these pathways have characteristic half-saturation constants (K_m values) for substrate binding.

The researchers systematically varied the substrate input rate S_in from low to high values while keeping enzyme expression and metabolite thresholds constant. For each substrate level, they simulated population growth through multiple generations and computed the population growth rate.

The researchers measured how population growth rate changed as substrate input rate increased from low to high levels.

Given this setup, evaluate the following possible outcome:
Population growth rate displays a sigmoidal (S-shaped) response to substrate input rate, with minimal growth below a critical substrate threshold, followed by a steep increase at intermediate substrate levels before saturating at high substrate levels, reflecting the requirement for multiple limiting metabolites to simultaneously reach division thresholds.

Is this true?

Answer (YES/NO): NO